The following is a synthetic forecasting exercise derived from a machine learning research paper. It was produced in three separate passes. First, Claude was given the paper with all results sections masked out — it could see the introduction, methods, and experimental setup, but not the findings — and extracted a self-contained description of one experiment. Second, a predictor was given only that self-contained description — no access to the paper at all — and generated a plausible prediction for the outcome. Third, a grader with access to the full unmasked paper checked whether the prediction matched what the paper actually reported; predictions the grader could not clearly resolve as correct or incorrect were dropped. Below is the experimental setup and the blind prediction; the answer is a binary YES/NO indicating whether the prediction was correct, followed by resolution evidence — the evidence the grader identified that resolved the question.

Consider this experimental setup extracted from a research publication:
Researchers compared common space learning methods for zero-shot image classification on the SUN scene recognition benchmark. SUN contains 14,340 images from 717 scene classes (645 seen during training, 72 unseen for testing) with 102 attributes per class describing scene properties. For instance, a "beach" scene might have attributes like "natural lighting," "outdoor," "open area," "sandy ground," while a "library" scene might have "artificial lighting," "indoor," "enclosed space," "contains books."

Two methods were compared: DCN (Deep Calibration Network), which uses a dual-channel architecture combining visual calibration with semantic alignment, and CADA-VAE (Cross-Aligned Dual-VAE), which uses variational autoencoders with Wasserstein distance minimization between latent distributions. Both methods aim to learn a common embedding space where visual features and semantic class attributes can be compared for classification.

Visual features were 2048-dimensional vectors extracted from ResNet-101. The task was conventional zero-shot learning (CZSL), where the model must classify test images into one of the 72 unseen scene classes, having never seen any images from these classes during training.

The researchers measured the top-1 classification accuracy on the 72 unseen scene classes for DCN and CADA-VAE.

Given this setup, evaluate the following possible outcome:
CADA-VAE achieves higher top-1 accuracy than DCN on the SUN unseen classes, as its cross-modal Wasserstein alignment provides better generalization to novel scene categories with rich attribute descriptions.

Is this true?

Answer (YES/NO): NO